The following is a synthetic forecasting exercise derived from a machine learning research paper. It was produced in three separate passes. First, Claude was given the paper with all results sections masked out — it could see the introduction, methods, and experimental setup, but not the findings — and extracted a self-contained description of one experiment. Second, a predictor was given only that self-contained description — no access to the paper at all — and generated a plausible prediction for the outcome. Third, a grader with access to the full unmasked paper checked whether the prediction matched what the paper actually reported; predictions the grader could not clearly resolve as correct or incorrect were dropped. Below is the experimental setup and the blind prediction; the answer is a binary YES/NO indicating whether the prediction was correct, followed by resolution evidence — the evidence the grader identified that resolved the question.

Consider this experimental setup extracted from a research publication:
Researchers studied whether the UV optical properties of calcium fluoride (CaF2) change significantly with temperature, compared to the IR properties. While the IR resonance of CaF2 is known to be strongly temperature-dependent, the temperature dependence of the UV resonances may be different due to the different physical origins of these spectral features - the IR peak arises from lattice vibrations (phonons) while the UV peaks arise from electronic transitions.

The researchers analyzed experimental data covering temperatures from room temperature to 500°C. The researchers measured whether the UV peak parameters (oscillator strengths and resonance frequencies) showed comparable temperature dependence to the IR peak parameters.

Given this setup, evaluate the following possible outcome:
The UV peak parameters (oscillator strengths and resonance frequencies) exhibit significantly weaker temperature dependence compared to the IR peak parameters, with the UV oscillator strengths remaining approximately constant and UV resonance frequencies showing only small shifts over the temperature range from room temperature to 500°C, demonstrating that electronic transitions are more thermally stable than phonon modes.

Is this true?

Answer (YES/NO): YES